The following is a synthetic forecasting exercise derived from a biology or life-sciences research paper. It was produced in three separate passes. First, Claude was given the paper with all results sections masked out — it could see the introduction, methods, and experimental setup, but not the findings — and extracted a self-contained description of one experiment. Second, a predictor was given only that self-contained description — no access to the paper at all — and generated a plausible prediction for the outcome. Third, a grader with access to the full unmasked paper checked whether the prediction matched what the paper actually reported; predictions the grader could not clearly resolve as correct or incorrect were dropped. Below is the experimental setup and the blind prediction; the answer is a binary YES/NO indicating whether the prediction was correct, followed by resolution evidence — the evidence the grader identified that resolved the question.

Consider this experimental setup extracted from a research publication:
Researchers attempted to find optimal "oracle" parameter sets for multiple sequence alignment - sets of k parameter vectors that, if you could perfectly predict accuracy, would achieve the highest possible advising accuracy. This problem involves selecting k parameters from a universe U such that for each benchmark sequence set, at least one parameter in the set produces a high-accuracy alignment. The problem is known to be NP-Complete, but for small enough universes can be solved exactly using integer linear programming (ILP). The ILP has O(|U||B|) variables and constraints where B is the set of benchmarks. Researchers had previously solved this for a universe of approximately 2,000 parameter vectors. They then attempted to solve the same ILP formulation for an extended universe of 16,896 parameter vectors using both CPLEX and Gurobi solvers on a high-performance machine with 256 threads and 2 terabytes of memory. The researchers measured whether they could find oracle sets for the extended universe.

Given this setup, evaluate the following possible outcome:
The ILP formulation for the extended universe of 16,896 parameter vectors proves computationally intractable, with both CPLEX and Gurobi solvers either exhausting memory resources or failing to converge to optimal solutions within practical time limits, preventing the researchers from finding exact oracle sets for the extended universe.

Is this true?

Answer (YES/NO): YES